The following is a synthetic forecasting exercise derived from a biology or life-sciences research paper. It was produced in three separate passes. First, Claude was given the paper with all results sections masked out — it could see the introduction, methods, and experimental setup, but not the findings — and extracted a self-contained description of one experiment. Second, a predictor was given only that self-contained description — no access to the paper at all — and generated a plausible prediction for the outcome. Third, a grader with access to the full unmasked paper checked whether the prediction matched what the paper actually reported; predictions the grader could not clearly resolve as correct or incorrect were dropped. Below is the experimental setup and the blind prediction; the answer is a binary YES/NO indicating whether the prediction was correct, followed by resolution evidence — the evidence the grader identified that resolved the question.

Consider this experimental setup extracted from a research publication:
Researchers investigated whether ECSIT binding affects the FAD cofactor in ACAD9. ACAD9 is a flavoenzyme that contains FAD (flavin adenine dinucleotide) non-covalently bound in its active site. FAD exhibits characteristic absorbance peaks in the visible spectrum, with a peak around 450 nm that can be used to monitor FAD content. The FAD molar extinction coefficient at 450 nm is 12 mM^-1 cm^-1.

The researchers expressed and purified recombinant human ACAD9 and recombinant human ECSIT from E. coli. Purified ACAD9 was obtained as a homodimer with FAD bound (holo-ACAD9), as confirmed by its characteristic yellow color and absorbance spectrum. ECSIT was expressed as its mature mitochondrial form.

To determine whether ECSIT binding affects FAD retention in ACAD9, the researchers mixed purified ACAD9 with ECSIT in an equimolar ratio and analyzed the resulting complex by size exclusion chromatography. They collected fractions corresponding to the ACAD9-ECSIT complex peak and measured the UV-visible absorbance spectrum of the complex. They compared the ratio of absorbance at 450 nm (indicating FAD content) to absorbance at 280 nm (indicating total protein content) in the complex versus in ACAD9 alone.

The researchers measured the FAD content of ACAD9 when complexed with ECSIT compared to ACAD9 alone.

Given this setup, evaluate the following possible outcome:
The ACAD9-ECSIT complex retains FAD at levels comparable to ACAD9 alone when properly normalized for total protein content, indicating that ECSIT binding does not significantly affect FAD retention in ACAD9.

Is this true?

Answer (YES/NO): NO